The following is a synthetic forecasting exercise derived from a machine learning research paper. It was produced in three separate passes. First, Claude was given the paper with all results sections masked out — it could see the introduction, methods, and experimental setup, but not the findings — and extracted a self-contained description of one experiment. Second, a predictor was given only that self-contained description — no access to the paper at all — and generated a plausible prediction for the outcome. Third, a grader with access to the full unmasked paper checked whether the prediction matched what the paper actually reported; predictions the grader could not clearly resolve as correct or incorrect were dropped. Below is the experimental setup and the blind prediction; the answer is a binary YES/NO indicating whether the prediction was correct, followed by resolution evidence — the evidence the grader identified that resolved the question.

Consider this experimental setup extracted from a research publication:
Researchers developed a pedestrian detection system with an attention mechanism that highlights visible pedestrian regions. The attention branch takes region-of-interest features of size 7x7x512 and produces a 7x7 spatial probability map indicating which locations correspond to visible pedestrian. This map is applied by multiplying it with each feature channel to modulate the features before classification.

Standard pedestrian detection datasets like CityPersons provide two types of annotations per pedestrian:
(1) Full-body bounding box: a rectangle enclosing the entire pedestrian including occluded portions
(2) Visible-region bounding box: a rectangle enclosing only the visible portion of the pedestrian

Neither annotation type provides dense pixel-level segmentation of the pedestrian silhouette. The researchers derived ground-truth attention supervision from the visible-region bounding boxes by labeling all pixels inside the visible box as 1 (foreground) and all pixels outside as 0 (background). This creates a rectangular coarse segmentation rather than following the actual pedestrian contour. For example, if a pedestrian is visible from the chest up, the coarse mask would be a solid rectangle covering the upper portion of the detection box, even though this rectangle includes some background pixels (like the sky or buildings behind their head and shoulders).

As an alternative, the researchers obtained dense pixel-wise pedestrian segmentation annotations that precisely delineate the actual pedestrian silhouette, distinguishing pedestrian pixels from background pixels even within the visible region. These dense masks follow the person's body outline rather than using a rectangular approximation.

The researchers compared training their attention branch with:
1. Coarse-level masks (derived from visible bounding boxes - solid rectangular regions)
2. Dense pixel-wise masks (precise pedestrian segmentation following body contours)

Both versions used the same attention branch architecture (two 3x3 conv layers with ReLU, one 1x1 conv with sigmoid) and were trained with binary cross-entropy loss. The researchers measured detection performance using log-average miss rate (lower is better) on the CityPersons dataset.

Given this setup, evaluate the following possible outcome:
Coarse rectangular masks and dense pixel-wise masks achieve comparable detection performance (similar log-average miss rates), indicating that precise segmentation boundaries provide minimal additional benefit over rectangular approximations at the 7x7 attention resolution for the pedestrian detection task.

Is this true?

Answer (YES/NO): YES